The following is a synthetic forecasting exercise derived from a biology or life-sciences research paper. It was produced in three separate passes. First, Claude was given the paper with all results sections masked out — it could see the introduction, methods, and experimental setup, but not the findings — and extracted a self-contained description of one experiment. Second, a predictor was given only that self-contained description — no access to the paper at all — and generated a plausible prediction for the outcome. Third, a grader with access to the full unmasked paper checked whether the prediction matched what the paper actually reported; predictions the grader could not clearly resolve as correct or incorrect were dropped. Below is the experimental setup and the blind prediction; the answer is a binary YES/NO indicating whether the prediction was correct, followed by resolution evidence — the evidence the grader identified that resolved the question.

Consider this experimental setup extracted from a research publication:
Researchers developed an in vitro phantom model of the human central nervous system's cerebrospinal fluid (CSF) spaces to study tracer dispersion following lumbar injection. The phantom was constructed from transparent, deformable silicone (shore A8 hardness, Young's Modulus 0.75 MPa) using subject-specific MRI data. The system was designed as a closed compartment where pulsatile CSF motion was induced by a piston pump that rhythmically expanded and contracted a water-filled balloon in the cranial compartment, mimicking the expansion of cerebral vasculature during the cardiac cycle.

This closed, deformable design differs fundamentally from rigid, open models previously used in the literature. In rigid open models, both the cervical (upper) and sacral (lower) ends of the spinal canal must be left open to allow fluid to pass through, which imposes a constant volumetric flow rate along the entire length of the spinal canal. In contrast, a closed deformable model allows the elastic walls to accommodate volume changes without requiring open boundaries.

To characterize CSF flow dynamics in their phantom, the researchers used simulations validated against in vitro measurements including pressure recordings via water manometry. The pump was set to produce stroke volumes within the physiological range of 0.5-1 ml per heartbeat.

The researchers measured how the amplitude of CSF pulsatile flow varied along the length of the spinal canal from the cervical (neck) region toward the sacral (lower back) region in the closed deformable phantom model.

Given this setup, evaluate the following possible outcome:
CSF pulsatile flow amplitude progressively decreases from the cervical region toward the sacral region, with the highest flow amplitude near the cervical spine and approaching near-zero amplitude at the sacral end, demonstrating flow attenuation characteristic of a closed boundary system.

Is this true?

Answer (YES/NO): YES